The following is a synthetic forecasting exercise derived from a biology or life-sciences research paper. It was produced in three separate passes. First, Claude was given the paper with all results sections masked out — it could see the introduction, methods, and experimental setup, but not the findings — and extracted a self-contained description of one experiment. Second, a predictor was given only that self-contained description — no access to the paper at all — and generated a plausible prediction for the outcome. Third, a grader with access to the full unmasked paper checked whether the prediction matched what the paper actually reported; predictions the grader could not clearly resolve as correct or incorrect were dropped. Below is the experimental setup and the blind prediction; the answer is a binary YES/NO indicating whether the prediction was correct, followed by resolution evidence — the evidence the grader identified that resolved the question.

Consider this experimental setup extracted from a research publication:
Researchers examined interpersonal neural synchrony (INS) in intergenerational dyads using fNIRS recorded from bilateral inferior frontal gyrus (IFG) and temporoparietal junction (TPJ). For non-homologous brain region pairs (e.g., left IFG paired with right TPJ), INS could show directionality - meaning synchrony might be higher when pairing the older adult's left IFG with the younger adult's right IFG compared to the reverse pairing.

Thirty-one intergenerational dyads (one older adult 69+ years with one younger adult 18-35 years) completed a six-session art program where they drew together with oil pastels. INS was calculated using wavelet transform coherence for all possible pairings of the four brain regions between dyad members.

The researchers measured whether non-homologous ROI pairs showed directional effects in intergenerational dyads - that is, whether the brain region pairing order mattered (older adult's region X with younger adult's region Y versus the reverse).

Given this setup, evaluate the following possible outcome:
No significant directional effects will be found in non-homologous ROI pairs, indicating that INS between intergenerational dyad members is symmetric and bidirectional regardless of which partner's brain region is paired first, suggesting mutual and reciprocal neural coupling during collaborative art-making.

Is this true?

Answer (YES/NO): NO